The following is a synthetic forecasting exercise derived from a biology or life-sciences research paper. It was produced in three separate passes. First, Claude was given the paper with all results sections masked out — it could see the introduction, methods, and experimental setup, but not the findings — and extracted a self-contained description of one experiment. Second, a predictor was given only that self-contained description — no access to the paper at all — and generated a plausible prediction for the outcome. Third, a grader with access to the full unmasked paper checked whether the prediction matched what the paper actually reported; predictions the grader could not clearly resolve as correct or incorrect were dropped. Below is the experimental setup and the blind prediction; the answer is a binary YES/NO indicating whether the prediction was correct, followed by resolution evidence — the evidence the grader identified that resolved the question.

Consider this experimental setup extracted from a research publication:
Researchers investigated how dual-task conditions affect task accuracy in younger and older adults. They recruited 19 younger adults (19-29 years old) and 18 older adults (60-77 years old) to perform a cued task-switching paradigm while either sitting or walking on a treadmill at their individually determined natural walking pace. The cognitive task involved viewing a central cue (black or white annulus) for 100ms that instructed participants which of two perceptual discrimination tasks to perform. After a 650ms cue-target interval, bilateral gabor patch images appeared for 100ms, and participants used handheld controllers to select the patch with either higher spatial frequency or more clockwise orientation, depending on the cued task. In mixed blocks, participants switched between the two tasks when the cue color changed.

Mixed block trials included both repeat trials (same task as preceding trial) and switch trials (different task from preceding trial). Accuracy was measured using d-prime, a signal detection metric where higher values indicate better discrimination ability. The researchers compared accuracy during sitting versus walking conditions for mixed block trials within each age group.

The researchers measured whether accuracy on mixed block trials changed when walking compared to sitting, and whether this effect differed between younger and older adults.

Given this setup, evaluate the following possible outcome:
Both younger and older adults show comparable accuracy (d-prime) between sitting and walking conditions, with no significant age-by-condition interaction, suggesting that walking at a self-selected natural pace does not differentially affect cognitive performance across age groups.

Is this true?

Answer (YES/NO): NO